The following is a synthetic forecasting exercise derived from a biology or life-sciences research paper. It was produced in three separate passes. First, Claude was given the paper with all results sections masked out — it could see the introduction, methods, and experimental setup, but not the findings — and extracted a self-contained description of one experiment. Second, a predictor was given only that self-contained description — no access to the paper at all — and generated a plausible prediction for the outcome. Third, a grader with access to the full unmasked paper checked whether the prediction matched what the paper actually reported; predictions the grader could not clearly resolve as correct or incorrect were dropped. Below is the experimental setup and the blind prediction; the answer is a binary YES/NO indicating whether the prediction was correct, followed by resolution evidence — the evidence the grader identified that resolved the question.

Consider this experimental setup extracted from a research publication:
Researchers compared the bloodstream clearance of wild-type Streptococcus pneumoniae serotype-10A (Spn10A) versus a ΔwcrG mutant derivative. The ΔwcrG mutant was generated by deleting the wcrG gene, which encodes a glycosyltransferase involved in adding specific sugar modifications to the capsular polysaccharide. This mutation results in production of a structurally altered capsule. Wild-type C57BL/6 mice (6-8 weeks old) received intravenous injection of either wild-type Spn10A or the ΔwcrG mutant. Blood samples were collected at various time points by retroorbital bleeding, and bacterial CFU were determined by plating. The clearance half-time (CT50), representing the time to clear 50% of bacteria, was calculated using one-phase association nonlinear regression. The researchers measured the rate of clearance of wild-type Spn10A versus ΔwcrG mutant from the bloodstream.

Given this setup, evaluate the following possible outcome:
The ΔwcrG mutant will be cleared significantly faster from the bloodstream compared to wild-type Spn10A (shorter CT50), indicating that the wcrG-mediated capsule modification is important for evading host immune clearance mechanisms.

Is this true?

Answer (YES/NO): NO